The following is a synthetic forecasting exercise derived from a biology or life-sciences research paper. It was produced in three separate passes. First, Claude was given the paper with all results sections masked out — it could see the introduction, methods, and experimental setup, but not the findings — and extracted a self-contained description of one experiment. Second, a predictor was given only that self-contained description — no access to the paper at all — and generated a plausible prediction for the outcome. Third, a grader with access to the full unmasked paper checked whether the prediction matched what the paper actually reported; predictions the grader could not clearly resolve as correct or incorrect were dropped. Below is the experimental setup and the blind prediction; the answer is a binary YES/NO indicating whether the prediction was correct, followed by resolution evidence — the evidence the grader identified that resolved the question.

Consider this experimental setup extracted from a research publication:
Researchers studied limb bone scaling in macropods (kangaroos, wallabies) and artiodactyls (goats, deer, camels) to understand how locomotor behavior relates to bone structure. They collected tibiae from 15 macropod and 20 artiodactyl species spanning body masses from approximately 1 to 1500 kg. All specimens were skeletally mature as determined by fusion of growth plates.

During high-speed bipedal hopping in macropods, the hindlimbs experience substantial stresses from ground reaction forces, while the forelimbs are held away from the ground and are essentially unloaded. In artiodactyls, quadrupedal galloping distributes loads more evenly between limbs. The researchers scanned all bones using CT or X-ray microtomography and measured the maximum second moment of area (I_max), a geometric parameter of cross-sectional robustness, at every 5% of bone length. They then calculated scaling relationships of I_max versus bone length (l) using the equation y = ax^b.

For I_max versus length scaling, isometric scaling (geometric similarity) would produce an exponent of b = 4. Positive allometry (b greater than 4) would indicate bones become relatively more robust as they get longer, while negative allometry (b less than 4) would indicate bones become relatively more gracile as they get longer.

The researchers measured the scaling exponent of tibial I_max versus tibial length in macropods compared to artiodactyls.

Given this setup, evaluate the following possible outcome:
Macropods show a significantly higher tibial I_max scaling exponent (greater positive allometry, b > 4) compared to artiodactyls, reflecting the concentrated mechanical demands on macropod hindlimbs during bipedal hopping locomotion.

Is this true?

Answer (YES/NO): NO